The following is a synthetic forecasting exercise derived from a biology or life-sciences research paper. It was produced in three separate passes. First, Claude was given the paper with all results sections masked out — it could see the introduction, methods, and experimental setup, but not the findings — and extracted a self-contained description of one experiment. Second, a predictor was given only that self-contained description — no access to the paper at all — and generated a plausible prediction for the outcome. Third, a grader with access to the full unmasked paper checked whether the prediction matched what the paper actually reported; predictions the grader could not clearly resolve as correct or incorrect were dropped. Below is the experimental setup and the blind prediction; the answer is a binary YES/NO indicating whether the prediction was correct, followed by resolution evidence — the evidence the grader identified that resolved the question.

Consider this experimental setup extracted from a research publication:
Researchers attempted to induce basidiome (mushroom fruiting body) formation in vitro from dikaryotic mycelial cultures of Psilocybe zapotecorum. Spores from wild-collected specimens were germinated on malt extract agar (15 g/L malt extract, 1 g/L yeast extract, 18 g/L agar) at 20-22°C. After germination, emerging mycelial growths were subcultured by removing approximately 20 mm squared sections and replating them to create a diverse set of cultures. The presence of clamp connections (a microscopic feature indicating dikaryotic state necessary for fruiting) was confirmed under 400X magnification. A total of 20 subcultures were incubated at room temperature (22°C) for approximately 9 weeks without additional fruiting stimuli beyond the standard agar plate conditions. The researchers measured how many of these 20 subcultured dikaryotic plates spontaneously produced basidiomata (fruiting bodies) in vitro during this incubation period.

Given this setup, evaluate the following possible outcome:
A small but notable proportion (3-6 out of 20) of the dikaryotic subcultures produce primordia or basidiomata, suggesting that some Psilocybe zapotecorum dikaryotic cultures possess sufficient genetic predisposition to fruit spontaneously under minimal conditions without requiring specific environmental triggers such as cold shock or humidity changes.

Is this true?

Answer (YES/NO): NO